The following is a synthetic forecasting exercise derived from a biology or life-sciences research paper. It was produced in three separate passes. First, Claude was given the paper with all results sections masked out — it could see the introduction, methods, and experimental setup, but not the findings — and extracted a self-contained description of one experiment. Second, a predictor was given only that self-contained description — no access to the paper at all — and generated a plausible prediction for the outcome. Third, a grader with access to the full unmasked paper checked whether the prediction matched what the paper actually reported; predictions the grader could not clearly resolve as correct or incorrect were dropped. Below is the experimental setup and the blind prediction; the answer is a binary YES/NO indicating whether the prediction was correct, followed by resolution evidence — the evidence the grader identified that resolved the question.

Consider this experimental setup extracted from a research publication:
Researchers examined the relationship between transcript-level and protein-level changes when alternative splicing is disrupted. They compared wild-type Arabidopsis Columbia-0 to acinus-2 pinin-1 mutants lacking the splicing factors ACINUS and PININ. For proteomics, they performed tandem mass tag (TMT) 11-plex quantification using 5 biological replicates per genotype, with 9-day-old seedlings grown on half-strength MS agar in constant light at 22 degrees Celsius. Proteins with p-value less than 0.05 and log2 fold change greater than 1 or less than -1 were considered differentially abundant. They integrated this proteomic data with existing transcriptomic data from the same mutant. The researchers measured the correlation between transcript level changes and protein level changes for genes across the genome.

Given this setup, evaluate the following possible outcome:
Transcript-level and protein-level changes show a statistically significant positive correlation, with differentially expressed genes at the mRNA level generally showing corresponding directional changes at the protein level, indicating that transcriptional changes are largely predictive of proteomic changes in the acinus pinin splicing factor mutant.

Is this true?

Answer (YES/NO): NO